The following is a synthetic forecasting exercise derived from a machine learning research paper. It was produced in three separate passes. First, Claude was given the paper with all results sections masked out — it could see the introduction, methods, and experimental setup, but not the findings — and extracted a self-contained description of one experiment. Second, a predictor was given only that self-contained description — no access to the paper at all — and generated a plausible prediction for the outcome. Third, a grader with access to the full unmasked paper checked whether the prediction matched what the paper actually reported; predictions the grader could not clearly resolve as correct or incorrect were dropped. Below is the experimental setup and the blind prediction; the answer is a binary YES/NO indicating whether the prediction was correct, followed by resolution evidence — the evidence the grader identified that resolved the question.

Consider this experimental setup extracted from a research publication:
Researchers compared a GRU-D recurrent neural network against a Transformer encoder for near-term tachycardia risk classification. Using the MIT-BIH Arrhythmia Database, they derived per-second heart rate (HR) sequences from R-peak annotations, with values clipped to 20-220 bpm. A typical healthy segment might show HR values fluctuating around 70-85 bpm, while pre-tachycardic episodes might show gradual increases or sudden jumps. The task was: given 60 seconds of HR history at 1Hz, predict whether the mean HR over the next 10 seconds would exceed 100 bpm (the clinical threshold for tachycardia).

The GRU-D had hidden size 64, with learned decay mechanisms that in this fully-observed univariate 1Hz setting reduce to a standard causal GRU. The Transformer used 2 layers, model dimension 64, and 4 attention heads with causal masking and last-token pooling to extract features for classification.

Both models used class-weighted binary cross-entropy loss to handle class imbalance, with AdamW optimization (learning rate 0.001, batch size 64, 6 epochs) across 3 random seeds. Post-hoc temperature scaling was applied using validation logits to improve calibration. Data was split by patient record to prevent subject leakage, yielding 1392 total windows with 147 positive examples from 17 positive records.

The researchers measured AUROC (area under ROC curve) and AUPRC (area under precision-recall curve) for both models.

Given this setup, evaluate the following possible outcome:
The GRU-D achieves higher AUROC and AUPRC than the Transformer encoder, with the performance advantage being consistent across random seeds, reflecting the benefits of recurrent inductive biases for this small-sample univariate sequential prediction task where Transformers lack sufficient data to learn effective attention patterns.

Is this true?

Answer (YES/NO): YES